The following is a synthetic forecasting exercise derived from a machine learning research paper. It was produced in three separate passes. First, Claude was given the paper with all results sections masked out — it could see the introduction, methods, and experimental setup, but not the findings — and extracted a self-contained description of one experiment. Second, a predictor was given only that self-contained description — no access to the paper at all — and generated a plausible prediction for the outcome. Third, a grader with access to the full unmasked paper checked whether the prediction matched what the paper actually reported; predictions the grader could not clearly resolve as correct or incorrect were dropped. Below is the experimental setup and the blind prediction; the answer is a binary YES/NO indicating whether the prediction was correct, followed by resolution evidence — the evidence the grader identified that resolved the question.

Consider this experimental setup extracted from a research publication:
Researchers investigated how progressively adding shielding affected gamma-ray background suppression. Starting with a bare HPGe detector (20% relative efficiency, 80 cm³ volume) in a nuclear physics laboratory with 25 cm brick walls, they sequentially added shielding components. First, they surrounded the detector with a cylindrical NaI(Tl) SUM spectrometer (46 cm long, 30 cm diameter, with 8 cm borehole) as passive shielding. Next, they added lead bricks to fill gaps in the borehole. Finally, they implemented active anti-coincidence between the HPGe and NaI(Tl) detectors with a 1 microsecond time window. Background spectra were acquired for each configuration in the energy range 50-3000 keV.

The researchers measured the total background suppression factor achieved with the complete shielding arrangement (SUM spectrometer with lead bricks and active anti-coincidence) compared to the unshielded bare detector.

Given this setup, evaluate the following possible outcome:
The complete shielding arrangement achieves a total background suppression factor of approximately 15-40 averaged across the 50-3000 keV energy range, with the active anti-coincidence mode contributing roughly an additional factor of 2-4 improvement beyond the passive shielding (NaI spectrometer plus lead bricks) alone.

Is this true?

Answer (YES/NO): NO